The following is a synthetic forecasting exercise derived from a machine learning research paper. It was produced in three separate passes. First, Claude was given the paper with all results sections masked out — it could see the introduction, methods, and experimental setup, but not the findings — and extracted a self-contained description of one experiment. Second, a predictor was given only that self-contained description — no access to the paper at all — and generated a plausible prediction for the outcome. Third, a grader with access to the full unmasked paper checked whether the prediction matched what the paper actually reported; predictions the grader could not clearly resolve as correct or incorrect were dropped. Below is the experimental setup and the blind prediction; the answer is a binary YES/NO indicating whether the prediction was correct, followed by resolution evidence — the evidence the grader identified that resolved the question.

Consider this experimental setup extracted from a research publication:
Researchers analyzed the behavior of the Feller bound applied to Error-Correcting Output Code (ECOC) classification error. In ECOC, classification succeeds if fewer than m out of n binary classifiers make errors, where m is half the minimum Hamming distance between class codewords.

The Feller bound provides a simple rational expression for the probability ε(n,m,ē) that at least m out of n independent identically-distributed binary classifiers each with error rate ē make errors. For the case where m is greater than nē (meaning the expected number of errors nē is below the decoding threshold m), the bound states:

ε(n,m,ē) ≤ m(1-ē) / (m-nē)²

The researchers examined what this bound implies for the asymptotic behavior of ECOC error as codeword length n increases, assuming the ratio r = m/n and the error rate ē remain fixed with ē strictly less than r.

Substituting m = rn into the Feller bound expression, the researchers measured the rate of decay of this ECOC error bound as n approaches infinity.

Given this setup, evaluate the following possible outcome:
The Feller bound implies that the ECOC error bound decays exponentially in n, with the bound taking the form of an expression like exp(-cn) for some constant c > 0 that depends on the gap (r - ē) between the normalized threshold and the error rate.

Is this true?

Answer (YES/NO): NO